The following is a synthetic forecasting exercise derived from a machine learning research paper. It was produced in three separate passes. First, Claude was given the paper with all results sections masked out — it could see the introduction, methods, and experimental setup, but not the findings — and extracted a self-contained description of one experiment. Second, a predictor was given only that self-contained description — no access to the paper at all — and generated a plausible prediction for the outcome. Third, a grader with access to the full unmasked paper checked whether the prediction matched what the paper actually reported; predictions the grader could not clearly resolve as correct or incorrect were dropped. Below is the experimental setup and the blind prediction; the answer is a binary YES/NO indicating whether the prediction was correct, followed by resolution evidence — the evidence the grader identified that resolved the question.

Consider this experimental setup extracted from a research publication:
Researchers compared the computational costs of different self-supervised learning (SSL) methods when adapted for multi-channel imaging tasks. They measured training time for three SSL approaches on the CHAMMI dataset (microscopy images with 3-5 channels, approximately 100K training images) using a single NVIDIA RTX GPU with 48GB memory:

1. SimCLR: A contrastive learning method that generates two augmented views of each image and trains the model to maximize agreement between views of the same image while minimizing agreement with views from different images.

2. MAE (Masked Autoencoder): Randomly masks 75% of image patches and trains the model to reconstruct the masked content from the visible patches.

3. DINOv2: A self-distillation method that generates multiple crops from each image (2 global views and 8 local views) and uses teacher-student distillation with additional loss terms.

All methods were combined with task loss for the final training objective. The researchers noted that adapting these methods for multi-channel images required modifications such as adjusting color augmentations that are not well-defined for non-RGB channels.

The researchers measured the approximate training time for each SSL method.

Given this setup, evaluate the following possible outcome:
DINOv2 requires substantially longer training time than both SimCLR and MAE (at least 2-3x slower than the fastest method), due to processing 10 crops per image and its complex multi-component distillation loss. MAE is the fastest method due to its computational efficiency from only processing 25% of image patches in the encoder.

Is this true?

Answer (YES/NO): YES